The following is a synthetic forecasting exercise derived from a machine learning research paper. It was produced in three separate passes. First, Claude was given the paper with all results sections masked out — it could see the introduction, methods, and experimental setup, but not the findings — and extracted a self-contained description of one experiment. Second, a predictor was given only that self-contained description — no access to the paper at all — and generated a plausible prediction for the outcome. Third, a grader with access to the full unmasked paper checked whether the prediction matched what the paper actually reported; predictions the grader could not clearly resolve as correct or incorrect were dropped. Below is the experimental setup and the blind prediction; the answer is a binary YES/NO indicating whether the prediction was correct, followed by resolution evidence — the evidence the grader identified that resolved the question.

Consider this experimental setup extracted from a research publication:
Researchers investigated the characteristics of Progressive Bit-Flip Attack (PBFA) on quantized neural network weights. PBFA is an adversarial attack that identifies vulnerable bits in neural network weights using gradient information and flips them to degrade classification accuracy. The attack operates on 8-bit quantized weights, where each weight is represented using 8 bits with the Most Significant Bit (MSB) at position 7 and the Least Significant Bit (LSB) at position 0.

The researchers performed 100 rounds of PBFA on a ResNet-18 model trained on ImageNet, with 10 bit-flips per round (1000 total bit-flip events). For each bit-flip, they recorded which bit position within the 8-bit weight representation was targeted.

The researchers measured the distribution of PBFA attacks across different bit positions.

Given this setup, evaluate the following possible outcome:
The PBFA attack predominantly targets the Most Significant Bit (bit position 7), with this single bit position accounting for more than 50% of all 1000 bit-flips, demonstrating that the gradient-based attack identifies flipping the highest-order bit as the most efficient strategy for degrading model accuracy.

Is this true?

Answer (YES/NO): YES